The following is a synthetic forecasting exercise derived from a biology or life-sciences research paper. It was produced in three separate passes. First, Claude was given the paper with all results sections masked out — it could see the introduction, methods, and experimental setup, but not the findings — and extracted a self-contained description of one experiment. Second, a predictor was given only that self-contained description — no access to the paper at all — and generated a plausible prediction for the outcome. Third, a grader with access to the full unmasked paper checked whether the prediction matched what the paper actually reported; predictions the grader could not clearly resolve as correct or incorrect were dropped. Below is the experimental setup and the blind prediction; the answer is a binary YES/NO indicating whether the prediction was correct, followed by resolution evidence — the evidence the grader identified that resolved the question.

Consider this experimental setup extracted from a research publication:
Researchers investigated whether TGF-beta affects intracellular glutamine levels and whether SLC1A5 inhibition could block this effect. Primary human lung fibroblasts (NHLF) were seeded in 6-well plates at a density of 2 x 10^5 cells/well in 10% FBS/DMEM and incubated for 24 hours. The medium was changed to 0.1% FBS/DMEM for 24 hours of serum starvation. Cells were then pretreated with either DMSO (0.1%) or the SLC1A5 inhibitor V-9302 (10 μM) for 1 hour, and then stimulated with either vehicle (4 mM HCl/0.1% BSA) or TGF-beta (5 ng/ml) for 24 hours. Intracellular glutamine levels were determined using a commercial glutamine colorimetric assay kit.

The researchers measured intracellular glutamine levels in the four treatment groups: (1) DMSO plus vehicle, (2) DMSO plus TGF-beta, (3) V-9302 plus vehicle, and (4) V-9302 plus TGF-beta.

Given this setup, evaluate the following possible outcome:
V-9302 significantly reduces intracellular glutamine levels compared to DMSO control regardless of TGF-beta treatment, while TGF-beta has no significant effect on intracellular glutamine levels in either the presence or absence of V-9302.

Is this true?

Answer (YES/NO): NO